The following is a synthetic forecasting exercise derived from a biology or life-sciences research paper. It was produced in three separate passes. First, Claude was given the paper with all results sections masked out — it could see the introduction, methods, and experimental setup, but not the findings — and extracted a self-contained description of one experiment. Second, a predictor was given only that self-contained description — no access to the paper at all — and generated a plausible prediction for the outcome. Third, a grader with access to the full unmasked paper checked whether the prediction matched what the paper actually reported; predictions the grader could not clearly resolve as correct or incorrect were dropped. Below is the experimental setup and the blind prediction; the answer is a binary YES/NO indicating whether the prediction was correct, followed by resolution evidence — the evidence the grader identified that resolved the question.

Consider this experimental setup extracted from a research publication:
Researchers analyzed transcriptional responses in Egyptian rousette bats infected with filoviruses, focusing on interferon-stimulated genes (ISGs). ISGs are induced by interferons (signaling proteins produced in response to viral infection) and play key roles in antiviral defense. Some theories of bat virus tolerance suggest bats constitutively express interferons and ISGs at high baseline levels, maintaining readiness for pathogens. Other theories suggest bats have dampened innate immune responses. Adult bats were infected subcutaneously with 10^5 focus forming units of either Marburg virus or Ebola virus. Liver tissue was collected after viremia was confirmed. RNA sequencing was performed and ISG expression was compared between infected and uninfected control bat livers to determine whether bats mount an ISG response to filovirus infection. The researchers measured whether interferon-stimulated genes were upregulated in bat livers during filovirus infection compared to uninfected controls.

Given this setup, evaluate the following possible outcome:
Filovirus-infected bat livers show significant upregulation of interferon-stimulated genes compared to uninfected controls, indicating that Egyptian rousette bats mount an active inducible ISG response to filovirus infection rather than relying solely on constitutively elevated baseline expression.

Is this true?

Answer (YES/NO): YES